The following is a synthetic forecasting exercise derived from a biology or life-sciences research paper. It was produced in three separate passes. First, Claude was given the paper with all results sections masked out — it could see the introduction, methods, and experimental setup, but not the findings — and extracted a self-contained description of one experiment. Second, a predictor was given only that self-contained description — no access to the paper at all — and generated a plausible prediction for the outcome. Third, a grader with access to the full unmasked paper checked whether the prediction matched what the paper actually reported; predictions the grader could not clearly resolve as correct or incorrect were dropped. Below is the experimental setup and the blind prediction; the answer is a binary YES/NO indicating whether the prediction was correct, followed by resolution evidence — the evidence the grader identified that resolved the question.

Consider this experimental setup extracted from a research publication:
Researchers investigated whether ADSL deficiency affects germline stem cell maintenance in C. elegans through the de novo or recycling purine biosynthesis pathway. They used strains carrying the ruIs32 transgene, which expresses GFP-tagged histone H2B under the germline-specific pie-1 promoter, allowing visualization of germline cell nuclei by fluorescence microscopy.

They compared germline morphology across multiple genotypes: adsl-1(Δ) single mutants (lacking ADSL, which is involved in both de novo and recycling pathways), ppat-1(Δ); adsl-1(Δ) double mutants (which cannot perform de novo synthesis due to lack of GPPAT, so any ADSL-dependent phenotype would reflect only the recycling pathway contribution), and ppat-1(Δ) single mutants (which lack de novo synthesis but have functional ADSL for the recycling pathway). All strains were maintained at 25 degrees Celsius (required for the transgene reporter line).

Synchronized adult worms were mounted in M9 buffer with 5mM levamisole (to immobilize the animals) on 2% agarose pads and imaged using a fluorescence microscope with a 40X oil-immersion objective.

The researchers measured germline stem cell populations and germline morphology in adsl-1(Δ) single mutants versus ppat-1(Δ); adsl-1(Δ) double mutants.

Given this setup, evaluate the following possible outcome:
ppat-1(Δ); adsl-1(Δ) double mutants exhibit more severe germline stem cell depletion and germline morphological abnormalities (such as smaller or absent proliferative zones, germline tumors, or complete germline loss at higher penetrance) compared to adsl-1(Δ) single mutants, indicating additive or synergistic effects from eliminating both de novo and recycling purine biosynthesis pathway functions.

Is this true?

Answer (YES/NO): NO